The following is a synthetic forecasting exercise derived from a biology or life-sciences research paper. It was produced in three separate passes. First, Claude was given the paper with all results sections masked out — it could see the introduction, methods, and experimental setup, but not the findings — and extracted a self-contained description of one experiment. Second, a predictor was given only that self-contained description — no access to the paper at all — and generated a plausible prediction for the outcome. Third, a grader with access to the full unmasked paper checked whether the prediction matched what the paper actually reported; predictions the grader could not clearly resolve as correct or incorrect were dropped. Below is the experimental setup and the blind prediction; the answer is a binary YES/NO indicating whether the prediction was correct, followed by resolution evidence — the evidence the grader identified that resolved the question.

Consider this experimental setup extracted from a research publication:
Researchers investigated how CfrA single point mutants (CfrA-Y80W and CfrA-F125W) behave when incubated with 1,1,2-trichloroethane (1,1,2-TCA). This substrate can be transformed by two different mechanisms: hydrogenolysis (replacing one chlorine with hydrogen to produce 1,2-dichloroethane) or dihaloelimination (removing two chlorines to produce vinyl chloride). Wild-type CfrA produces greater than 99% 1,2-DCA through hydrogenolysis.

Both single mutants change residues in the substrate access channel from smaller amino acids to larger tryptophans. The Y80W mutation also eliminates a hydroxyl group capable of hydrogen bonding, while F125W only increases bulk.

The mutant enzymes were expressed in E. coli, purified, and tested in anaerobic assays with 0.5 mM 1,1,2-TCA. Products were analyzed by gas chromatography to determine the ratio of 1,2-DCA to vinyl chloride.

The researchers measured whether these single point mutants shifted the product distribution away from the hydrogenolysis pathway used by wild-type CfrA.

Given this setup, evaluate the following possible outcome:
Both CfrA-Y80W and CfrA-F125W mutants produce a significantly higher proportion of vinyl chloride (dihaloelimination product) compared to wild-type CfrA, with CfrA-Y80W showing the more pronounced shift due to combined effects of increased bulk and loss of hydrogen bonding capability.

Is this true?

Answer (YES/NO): NO